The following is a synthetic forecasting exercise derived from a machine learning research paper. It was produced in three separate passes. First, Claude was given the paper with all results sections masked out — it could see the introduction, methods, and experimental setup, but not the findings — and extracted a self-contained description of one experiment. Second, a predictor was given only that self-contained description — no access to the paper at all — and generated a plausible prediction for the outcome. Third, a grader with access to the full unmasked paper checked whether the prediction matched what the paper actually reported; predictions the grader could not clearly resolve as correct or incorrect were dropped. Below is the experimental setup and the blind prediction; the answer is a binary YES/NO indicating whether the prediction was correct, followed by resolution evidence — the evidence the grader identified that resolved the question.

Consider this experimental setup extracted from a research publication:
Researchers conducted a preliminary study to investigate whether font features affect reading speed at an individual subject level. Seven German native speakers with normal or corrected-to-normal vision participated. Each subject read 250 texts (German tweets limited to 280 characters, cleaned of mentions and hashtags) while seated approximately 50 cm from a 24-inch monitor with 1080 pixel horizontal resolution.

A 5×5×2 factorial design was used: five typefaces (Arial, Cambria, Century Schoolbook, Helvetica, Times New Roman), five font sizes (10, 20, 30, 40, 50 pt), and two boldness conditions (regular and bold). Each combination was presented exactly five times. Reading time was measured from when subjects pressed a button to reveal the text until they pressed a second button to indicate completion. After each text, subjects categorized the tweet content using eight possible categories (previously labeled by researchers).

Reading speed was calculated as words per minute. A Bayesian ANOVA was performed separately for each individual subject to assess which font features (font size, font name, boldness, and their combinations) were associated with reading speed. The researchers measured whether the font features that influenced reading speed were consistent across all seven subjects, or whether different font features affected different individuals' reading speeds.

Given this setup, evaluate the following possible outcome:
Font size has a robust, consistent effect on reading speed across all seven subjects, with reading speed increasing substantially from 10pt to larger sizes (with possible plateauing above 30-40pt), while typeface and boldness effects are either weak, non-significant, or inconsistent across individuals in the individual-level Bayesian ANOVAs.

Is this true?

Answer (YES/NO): NO